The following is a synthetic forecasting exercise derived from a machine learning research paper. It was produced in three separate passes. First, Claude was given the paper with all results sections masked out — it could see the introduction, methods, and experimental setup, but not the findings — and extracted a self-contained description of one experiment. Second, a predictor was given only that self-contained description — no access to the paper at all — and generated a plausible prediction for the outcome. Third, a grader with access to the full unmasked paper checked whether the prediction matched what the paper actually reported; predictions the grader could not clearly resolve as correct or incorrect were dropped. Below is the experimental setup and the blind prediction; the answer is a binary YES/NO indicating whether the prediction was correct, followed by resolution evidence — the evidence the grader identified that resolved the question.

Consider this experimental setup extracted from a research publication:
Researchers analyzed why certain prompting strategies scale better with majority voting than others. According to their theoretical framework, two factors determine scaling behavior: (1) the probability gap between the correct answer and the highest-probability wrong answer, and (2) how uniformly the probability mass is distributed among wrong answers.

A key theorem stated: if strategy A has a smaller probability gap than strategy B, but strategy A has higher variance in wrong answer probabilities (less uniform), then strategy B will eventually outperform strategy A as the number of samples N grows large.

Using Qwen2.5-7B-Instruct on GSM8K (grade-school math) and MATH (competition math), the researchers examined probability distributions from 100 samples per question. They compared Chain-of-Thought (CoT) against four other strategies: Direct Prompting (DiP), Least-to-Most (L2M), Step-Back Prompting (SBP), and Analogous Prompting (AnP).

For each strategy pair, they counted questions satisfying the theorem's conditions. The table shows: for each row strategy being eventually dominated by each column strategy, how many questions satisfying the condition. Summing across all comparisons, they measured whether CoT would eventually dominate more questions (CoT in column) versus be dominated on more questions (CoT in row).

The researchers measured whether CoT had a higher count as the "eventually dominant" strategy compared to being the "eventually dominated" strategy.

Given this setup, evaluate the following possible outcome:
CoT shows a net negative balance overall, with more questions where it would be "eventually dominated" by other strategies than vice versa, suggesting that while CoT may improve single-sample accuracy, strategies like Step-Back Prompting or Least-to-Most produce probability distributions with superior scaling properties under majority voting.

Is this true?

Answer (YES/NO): NO